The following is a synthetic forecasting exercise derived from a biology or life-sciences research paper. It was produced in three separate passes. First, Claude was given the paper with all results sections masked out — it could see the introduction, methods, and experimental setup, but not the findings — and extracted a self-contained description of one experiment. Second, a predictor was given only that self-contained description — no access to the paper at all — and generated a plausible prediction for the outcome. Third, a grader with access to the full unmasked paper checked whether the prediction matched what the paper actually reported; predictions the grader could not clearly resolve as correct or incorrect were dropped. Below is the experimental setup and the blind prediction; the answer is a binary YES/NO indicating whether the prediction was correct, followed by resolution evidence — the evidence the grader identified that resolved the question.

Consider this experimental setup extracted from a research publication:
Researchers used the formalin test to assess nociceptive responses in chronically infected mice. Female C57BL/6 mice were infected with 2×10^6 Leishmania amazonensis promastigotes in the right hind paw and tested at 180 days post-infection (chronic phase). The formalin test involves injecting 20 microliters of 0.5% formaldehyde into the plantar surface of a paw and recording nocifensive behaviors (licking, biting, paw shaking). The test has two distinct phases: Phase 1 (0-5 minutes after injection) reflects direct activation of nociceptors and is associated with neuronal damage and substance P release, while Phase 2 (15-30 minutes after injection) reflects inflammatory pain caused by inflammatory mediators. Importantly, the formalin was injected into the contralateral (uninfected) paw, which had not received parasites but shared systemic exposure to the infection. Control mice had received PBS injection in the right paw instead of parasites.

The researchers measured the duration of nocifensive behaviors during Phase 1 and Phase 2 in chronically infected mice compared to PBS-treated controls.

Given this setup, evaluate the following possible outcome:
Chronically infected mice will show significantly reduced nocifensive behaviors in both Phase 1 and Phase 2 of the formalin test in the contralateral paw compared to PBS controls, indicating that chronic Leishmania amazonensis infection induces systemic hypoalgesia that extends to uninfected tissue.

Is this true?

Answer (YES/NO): NO